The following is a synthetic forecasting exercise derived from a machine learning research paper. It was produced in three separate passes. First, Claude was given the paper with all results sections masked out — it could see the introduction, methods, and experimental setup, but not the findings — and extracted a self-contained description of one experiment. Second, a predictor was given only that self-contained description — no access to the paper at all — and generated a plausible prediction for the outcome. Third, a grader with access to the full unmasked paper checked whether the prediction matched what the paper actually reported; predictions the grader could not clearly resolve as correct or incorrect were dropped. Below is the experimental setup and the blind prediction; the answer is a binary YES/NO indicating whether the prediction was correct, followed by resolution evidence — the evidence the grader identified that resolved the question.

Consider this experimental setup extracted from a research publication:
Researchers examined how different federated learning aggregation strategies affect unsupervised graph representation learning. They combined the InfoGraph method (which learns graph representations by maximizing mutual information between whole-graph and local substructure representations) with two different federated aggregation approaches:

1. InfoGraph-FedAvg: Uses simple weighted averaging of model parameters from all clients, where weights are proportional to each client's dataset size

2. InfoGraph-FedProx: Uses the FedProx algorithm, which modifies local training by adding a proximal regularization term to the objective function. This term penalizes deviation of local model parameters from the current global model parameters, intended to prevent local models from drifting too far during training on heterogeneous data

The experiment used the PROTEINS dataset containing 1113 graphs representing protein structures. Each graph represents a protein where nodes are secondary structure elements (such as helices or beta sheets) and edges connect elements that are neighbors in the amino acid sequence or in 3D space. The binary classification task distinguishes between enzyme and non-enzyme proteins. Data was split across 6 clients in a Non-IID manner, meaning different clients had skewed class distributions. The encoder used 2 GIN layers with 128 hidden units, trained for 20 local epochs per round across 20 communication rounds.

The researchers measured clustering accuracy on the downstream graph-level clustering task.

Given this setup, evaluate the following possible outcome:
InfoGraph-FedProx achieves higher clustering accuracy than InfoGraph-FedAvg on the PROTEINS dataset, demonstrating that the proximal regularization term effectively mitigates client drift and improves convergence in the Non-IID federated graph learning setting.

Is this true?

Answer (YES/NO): NO